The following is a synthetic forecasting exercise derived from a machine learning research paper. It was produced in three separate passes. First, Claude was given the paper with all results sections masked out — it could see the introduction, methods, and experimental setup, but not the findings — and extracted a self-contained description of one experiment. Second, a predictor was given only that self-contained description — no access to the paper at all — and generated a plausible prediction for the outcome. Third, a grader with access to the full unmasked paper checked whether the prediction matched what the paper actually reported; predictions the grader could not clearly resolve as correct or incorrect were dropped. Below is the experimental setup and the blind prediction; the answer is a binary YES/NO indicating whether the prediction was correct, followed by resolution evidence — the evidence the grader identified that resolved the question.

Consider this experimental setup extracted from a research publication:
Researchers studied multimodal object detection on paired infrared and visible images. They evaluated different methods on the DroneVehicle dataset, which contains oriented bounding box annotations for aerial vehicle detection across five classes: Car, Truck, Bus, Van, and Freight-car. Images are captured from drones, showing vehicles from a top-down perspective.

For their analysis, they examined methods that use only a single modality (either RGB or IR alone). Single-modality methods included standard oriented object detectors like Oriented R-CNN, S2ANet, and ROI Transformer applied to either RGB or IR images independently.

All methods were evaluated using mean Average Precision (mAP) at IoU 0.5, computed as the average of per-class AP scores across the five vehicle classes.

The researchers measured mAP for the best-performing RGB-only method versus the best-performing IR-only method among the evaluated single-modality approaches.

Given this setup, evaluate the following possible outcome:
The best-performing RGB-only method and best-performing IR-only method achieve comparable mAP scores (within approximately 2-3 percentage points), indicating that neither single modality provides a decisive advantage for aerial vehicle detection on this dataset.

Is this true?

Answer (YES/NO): NO